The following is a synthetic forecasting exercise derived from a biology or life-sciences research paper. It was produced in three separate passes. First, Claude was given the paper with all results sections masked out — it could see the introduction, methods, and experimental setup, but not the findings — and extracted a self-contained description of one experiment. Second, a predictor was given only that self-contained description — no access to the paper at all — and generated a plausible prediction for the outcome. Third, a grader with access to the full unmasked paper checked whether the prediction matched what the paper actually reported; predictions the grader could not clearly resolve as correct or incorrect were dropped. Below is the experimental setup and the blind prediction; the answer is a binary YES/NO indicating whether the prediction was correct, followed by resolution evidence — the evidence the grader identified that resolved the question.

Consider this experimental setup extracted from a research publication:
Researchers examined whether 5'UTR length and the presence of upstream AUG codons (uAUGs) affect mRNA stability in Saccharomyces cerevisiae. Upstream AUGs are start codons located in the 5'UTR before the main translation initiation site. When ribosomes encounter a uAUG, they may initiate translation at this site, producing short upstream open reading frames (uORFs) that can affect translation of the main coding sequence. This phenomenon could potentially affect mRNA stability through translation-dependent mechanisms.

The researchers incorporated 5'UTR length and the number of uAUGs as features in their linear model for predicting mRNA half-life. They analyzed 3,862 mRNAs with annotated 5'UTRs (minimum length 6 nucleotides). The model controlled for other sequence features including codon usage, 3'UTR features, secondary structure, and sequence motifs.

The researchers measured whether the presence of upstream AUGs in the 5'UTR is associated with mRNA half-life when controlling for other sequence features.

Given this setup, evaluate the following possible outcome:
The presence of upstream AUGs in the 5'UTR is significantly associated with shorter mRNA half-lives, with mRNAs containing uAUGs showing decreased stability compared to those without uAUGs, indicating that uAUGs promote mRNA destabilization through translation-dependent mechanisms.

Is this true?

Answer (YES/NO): YES